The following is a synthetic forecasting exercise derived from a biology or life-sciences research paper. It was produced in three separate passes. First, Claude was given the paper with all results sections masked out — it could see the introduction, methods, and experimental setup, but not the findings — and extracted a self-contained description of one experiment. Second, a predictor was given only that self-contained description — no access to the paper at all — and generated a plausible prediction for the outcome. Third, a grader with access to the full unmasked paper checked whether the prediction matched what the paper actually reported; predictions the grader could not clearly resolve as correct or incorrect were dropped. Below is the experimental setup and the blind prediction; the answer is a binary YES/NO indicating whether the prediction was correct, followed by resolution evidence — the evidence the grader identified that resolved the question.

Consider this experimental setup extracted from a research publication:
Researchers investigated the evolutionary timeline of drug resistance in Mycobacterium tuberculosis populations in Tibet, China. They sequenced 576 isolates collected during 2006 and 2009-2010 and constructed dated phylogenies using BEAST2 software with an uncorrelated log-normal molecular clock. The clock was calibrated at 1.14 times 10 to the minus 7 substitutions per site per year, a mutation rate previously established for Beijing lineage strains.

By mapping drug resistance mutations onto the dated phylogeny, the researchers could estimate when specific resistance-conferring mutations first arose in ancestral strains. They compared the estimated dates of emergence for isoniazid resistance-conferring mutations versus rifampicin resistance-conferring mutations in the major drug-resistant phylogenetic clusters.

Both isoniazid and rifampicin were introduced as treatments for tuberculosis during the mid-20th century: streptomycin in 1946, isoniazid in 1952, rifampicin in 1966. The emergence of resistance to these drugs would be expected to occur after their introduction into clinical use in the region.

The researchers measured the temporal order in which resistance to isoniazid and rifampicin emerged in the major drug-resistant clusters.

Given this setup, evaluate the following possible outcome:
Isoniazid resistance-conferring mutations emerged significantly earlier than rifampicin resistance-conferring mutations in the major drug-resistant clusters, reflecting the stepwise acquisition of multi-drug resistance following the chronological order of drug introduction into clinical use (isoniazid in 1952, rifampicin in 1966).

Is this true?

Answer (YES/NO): YES